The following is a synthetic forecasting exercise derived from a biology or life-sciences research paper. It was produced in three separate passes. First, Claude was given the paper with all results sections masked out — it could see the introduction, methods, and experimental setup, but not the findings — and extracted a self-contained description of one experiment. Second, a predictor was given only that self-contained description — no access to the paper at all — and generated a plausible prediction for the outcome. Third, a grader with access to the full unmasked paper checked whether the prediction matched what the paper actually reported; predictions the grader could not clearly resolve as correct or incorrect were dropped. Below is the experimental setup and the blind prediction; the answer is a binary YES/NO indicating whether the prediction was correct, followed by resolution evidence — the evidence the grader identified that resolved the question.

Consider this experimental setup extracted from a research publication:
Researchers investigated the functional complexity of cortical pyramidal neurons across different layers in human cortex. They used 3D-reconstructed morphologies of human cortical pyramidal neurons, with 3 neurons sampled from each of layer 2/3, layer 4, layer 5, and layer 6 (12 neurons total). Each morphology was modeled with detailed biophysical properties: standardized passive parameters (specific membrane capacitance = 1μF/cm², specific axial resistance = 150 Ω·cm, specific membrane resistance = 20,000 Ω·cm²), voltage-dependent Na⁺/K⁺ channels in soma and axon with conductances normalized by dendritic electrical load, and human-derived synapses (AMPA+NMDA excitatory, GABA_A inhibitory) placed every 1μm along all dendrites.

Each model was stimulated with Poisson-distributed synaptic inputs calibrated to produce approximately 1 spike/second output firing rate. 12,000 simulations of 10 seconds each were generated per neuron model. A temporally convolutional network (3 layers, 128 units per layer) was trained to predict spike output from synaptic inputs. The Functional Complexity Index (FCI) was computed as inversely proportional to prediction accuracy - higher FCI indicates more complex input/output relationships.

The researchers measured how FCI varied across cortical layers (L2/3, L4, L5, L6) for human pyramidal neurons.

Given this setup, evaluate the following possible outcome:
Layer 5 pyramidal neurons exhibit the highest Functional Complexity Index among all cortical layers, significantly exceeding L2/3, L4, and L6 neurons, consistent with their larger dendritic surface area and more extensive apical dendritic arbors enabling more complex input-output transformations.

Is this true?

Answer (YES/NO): NO